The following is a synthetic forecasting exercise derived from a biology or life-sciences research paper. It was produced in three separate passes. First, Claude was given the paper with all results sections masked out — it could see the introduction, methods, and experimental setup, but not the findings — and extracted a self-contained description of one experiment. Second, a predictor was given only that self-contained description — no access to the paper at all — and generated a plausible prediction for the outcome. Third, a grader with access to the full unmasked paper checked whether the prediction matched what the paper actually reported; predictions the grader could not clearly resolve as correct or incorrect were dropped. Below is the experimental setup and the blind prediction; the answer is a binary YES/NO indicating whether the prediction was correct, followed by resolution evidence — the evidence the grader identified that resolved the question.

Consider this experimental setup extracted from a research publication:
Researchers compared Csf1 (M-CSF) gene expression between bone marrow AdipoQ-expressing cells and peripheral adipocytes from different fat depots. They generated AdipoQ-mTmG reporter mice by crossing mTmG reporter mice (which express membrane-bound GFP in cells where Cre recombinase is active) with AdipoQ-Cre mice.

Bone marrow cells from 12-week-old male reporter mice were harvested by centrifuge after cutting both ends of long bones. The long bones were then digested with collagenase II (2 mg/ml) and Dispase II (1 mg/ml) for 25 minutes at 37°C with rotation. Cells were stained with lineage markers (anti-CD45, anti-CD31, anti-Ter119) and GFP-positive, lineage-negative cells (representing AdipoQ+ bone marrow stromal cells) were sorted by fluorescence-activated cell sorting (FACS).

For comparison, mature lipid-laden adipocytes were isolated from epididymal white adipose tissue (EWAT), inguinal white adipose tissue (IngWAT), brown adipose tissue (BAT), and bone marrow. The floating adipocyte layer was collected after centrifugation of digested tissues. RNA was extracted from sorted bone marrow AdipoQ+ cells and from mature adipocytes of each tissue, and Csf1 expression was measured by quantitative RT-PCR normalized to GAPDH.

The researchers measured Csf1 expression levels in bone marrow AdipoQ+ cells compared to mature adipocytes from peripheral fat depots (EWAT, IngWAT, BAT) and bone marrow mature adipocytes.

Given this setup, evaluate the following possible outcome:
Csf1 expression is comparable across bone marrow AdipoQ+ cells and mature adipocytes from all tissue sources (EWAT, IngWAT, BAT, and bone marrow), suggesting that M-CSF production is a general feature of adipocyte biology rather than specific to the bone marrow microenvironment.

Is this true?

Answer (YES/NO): NO